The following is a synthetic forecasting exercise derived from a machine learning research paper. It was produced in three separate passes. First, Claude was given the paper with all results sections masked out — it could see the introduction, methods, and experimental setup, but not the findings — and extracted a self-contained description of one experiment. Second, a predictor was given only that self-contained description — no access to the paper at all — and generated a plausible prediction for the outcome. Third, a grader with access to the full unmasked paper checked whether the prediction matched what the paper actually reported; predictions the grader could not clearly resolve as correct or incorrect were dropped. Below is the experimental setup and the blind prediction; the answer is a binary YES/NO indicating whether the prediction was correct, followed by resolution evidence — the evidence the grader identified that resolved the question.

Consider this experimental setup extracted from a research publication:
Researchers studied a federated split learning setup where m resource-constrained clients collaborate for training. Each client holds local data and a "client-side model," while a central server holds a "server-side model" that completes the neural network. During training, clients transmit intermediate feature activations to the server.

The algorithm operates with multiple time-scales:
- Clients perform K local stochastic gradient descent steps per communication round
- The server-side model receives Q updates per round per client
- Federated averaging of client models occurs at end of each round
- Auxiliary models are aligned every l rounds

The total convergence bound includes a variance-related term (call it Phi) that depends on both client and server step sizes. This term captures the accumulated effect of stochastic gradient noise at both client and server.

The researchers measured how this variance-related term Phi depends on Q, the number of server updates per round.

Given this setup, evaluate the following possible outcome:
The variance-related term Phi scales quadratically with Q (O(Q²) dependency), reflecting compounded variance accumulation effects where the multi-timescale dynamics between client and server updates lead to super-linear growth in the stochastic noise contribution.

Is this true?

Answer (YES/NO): NO